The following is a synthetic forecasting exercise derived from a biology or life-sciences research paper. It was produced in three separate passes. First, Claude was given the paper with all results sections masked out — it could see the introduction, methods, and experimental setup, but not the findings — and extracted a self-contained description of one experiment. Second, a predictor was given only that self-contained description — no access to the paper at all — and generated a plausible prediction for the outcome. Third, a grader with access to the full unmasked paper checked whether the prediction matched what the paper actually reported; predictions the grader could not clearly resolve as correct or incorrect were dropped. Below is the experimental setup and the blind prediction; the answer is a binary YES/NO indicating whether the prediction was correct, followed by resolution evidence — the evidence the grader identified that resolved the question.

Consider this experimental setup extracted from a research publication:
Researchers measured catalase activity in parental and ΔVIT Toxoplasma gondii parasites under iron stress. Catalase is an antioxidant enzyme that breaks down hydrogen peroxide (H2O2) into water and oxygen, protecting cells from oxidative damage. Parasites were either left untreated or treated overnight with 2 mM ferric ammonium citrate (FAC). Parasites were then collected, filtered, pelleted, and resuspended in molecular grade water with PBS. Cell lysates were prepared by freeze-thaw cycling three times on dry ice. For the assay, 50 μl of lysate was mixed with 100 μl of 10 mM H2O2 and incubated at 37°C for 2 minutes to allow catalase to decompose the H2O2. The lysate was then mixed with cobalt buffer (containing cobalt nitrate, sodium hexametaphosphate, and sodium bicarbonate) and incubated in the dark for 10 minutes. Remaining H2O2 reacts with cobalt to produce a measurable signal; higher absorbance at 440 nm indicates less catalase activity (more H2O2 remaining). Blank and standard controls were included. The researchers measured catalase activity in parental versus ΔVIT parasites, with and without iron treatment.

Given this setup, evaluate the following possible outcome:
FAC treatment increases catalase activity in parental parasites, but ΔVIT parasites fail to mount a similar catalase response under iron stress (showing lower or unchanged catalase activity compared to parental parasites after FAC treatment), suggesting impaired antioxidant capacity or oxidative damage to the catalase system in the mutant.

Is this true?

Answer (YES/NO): NO